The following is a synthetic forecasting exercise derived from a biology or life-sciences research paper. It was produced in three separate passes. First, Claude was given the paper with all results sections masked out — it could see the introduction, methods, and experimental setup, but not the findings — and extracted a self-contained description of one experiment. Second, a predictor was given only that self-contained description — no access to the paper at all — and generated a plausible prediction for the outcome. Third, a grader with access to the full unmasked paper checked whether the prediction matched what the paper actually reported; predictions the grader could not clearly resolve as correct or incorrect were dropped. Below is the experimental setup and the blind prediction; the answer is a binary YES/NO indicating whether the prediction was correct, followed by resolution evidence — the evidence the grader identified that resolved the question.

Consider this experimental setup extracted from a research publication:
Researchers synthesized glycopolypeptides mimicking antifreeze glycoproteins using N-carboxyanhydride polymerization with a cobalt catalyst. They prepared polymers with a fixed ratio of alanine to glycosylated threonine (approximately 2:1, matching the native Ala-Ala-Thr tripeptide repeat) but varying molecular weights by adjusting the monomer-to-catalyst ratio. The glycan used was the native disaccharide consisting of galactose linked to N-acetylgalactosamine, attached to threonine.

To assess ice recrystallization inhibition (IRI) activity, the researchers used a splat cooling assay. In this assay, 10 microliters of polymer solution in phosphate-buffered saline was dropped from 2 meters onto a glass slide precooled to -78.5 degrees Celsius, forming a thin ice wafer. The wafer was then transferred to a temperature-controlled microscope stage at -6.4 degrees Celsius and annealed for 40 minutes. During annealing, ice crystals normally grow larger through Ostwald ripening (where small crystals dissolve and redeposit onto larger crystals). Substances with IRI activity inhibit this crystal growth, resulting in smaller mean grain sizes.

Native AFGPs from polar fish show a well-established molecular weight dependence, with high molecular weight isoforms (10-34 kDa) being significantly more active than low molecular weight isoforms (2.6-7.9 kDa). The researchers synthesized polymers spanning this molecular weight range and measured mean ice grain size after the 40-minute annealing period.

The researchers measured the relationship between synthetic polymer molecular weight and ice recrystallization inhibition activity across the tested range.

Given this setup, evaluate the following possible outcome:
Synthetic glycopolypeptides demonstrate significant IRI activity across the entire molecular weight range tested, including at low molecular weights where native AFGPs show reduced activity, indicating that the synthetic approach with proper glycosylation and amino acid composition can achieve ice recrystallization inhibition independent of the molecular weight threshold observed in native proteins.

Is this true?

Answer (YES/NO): NO